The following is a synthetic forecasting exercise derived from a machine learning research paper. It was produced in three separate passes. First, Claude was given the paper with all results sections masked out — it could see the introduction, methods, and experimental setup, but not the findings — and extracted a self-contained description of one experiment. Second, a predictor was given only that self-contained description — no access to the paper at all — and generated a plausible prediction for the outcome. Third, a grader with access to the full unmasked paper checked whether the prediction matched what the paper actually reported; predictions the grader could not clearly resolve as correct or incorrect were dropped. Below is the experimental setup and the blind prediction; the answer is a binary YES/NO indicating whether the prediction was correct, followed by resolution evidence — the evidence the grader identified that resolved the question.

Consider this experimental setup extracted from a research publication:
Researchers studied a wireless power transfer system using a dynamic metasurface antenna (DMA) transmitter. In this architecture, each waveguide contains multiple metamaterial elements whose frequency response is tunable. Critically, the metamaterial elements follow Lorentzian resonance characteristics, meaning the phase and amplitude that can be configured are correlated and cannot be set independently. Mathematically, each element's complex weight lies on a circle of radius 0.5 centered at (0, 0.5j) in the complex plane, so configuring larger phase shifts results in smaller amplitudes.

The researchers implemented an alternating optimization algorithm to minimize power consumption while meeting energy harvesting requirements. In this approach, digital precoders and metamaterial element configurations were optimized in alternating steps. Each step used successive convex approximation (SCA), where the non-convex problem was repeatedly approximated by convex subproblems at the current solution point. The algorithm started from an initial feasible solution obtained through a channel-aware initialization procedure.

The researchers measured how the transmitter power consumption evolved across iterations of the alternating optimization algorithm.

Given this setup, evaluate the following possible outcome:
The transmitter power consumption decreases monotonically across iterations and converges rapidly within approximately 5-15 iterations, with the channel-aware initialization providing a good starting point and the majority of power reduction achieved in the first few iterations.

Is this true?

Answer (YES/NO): NO